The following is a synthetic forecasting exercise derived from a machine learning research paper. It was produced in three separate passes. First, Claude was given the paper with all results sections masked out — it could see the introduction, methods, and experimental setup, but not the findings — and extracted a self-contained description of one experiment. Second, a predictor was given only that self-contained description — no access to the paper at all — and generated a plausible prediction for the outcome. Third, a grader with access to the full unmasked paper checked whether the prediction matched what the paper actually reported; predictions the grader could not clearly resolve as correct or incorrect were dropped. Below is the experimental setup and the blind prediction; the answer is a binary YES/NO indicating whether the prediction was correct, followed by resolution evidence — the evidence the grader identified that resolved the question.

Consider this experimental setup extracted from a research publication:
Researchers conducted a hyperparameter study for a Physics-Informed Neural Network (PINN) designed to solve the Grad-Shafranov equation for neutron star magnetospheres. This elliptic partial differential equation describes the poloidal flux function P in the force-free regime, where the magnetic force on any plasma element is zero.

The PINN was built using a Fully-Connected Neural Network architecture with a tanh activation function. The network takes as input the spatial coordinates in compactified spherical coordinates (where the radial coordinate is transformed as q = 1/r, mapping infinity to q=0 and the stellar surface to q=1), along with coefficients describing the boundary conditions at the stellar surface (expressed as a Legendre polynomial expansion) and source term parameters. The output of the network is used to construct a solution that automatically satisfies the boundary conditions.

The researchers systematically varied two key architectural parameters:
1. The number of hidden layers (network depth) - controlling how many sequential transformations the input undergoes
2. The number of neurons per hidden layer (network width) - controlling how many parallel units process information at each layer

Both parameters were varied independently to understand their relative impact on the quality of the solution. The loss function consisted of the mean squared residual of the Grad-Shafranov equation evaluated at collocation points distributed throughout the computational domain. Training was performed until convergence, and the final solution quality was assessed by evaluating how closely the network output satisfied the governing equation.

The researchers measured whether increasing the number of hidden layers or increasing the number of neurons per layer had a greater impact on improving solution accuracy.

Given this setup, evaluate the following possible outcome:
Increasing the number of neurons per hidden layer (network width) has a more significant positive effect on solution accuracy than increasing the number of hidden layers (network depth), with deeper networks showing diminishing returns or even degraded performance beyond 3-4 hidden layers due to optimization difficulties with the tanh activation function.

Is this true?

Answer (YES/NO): NO